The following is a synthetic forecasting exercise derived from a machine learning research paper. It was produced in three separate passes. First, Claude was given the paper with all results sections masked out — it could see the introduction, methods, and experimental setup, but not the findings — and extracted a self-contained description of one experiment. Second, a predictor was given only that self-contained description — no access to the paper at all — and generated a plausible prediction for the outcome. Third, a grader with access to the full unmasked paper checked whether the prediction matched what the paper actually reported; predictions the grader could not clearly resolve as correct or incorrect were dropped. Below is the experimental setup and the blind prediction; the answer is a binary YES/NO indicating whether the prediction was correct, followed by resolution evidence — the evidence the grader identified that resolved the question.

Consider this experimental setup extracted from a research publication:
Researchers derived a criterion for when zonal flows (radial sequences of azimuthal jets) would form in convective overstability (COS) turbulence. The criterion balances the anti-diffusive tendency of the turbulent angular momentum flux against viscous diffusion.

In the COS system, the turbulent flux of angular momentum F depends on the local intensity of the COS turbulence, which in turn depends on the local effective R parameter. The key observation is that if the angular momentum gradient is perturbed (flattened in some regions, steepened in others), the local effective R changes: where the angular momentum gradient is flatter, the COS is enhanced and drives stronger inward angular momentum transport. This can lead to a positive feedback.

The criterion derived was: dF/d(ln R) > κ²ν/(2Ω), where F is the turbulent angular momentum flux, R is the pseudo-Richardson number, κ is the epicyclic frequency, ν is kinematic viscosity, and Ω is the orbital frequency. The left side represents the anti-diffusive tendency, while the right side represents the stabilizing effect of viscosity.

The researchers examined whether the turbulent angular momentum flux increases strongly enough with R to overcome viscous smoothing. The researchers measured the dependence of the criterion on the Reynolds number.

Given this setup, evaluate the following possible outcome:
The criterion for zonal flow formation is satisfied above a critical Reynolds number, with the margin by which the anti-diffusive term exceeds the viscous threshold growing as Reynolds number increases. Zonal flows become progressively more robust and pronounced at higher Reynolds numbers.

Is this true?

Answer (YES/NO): YES